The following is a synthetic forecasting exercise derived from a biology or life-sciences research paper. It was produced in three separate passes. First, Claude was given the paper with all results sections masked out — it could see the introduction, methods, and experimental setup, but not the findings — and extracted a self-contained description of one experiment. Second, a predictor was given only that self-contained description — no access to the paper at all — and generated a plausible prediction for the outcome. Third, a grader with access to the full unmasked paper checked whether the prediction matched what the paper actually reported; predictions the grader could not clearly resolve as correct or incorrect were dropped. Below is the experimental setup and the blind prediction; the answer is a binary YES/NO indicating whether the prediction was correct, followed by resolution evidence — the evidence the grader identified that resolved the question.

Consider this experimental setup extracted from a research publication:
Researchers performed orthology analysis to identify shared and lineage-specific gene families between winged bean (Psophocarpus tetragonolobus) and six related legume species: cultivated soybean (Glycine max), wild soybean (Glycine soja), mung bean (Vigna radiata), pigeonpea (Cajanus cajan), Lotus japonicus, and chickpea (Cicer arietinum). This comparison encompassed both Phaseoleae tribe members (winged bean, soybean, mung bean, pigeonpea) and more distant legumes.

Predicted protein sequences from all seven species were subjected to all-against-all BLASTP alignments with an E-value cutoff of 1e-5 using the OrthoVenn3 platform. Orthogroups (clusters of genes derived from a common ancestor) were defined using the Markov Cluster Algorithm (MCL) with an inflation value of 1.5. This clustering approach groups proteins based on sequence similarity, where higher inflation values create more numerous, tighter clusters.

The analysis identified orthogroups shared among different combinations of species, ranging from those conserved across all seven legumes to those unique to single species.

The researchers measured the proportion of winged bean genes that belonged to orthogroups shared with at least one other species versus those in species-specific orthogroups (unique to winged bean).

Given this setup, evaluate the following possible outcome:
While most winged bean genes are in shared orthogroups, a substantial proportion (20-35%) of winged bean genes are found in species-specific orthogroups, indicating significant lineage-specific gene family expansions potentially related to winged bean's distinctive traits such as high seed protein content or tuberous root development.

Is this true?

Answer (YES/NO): NO